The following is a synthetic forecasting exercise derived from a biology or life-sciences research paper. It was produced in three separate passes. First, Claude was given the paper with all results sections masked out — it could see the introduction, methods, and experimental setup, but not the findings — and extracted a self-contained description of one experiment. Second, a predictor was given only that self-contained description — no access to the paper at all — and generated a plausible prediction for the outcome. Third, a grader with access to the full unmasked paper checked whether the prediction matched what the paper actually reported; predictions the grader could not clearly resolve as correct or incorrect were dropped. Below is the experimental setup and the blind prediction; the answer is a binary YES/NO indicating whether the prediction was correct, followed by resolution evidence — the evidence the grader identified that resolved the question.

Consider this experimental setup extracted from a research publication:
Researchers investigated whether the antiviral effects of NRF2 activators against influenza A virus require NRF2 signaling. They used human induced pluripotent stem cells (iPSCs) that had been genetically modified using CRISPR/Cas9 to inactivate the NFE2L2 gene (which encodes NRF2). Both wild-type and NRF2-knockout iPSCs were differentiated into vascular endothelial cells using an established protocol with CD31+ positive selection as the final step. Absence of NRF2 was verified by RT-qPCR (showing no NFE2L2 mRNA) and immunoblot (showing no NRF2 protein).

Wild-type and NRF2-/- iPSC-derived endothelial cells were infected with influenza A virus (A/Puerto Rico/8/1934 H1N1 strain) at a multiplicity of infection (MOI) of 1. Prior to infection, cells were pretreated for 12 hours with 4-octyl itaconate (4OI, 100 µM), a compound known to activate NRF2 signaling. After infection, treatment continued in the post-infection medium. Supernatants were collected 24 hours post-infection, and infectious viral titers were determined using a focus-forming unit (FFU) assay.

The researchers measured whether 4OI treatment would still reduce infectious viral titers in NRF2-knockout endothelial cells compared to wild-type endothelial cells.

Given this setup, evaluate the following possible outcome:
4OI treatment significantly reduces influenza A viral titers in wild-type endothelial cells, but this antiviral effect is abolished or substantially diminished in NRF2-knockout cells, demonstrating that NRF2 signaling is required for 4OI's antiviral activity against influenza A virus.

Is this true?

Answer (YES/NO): NO